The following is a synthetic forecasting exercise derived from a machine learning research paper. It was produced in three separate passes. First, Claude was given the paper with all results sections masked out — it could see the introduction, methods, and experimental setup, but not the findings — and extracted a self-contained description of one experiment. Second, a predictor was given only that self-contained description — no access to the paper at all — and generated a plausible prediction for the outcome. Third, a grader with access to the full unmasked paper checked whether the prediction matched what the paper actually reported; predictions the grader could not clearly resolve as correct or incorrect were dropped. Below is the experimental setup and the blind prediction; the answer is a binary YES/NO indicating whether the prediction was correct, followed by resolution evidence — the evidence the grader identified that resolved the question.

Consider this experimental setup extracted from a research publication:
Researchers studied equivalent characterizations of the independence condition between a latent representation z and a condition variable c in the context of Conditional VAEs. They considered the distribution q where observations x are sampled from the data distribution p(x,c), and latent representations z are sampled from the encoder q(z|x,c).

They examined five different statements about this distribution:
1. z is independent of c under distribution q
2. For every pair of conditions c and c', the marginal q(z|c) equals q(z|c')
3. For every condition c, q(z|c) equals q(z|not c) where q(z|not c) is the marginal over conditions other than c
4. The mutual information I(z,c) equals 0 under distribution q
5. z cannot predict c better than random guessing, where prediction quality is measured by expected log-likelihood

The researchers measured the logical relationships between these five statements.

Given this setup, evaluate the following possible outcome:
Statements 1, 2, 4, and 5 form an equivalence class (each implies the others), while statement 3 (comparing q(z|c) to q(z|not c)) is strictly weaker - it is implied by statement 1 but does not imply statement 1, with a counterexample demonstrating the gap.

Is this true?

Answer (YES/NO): NO